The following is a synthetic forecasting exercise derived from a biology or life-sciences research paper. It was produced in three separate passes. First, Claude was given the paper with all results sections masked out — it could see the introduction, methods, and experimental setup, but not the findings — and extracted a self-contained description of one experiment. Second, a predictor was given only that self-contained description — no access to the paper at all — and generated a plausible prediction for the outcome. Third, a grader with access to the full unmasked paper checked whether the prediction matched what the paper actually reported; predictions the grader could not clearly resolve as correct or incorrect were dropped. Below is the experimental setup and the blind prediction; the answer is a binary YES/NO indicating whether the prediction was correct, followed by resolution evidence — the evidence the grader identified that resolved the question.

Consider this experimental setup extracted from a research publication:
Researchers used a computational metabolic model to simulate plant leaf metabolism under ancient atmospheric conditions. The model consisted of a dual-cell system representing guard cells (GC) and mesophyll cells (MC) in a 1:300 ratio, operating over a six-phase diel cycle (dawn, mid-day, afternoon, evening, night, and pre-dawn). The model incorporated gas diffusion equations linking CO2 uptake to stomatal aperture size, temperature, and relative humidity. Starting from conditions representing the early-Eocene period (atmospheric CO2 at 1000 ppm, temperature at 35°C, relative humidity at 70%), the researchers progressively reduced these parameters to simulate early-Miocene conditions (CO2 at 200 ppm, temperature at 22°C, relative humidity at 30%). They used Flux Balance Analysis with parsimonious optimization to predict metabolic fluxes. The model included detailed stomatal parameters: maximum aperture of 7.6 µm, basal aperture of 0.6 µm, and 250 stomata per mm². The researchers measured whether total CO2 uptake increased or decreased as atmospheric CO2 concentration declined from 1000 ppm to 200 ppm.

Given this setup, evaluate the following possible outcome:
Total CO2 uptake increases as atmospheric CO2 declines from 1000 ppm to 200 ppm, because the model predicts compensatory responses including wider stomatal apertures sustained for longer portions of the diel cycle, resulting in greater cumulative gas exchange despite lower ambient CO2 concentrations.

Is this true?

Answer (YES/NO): NO